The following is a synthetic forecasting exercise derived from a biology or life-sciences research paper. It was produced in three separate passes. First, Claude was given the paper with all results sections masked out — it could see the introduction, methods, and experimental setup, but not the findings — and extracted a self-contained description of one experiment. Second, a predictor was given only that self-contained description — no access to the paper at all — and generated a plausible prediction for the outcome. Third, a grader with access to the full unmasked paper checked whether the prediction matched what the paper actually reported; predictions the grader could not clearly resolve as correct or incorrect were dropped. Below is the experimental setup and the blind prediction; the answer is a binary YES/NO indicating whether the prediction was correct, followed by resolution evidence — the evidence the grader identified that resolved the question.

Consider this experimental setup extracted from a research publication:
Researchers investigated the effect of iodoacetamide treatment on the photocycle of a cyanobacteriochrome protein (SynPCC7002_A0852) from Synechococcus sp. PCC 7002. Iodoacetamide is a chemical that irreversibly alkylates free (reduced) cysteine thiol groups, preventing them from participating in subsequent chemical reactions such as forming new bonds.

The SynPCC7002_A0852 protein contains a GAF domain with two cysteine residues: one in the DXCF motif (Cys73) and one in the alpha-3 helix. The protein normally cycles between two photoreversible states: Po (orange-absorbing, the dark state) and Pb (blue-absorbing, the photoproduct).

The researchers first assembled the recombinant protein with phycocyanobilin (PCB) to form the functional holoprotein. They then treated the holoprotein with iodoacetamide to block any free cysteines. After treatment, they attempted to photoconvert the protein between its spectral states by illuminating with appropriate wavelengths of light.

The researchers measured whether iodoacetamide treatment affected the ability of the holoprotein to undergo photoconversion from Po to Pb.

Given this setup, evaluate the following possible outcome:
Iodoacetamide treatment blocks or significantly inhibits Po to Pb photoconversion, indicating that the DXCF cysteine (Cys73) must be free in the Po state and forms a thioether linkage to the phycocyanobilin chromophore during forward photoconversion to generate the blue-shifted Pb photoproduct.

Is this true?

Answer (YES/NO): YES